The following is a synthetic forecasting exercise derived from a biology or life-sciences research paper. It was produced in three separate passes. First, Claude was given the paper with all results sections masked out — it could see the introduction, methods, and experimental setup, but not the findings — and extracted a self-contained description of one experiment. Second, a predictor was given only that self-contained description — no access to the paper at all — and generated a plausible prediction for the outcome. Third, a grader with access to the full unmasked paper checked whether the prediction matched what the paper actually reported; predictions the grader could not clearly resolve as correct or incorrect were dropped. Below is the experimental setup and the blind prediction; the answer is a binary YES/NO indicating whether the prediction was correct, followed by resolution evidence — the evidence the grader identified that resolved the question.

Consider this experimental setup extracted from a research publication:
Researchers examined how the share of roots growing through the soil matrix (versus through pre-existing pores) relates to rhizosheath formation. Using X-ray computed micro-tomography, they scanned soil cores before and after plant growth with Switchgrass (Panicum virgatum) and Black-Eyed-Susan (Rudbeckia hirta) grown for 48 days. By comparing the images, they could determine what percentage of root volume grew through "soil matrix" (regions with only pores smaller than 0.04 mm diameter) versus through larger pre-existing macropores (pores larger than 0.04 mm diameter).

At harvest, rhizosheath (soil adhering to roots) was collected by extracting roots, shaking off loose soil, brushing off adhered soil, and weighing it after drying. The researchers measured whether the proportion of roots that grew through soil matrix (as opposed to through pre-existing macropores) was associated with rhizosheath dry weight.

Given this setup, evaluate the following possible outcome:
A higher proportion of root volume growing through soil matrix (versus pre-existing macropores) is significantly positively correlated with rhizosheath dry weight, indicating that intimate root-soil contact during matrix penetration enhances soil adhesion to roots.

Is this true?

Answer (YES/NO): NO